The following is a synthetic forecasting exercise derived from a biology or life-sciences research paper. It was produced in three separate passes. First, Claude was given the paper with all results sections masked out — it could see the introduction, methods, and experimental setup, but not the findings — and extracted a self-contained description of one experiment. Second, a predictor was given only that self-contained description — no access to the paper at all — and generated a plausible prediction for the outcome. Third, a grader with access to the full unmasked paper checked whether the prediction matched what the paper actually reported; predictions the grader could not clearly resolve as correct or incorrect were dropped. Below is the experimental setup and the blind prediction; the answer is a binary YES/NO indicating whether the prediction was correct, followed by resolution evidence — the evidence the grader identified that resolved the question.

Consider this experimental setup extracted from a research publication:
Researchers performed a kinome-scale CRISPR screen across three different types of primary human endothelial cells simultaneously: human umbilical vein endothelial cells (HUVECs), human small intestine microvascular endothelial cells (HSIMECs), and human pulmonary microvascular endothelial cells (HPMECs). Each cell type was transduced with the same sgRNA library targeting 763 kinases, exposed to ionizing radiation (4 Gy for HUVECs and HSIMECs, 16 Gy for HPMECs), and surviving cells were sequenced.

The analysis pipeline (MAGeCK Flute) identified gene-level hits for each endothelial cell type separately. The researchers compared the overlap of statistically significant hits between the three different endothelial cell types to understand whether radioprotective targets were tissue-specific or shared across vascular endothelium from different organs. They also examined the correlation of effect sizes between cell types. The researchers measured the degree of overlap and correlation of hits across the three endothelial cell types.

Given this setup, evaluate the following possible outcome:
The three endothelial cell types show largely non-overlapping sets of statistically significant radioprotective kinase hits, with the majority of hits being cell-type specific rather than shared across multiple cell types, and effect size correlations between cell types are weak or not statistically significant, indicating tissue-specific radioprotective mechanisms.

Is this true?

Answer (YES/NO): NO